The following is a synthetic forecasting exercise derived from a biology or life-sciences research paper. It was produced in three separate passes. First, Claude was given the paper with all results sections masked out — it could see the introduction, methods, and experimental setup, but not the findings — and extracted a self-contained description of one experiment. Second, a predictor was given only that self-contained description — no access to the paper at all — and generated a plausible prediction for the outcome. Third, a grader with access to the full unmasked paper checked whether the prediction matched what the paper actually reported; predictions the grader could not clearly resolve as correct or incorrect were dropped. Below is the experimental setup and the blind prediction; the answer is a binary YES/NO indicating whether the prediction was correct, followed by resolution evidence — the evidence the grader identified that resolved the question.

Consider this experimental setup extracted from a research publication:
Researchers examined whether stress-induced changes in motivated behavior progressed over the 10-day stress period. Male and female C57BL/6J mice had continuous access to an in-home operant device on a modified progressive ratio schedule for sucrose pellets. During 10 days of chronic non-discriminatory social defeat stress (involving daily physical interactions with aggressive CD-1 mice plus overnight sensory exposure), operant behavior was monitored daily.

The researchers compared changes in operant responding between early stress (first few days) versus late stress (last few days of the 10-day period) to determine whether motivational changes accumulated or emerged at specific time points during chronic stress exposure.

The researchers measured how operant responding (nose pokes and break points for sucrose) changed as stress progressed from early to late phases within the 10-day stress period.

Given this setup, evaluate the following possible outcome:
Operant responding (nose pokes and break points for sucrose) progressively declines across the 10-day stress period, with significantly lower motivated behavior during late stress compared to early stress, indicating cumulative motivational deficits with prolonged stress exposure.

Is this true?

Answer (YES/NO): NO